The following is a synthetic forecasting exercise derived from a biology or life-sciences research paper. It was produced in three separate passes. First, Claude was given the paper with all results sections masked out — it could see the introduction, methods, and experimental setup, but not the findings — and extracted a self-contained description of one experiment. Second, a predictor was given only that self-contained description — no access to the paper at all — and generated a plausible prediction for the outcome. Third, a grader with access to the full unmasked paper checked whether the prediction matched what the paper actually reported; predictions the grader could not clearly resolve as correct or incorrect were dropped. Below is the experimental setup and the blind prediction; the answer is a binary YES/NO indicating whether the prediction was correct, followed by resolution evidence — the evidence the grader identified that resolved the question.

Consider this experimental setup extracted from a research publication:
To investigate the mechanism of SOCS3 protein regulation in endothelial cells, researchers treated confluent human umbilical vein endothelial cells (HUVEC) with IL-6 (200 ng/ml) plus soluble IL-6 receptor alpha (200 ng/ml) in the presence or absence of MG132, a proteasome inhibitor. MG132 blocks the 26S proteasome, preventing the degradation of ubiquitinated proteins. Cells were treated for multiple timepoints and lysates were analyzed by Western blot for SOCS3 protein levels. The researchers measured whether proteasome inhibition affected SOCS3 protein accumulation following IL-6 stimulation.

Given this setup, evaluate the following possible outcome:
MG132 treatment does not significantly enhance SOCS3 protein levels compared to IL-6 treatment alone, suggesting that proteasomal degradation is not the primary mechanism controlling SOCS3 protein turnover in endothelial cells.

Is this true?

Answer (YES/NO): NO